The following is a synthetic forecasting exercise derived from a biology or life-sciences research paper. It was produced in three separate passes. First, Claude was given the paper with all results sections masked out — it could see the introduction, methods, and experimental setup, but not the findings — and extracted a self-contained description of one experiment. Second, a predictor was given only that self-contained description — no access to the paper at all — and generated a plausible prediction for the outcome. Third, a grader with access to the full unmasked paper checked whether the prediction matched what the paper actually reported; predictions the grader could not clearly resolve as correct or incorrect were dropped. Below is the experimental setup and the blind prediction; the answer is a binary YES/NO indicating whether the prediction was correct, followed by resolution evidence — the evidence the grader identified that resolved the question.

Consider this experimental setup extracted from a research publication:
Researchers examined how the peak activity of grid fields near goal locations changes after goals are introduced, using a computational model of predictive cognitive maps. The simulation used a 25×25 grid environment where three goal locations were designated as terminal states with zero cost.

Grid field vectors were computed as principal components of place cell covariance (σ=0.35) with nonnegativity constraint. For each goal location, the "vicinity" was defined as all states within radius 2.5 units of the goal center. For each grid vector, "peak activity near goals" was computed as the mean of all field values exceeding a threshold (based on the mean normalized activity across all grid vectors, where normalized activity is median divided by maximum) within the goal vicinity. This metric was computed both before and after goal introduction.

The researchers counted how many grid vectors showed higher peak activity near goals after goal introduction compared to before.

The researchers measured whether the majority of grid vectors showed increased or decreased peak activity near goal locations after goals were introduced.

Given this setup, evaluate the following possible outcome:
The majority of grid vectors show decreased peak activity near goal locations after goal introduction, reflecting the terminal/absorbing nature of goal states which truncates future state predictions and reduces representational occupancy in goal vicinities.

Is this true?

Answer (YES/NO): NO